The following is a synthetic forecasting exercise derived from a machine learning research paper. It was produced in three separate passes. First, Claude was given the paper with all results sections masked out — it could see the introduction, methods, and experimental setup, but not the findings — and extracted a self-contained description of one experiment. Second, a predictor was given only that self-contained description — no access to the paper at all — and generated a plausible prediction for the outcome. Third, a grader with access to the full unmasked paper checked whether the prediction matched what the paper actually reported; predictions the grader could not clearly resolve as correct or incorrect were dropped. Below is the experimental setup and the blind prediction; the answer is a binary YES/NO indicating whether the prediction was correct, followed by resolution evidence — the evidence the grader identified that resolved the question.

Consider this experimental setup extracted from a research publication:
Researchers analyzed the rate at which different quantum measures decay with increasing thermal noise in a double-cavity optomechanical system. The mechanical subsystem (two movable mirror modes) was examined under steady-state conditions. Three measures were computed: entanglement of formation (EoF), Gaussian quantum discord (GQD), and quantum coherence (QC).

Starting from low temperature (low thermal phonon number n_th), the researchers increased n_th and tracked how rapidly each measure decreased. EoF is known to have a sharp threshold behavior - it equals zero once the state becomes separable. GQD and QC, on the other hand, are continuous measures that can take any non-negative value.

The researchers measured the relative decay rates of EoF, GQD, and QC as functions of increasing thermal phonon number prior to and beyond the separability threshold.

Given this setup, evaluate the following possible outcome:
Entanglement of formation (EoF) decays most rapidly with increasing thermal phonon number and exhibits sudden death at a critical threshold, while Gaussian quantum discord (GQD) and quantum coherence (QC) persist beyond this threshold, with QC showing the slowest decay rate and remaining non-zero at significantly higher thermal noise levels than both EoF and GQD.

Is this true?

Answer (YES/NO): NO